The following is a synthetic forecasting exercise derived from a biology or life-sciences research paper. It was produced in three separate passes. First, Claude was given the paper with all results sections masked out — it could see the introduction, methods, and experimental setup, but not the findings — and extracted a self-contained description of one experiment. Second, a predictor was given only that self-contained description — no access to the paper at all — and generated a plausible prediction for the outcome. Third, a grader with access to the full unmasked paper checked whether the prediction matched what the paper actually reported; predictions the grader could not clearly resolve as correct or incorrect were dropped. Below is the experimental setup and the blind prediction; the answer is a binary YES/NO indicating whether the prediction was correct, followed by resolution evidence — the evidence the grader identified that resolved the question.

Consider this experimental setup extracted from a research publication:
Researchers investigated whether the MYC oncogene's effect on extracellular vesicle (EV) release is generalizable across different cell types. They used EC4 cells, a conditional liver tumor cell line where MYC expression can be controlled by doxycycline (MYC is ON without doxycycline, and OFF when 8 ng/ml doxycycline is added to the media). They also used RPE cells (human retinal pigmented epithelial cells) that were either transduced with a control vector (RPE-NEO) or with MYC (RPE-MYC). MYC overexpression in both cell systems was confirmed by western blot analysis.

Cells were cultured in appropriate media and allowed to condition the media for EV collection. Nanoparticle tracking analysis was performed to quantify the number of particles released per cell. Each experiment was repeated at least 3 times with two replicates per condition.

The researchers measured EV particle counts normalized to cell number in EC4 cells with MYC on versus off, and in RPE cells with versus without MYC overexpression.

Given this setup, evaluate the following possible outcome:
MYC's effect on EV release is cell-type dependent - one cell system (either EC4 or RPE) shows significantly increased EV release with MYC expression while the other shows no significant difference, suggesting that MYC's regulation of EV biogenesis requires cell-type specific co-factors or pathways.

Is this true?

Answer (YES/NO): NO